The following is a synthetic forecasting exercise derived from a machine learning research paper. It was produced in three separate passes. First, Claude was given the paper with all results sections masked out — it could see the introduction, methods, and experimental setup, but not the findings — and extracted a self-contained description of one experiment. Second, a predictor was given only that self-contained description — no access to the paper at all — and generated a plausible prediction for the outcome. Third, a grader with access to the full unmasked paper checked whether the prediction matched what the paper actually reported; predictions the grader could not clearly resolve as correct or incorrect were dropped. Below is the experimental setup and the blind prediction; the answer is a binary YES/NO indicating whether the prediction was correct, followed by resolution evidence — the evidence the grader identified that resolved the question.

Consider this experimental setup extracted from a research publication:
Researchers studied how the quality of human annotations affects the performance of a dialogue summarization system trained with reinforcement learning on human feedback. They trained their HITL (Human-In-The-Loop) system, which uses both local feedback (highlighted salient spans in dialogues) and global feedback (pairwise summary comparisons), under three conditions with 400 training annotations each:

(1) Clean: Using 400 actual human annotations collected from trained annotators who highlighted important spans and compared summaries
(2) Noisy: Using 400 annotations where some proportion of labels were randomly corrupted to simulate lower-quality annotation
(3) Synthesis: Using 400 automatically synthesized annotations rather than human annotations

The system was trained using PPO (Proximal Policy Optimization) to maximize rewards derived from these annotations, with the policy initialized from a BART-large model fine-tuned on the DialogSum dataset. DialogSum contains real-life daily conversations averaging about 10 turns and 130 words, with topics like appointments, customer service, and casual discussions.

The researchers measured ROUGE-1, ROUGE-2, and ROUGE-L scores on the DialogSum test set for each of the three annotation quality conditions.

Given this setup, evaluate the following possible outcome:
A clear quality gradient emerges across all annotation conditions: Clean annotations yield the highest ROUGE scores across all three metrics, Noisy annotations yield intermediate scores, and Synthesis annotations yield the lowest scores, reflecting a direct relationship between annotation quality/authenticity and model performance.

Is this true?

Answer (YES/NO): NO